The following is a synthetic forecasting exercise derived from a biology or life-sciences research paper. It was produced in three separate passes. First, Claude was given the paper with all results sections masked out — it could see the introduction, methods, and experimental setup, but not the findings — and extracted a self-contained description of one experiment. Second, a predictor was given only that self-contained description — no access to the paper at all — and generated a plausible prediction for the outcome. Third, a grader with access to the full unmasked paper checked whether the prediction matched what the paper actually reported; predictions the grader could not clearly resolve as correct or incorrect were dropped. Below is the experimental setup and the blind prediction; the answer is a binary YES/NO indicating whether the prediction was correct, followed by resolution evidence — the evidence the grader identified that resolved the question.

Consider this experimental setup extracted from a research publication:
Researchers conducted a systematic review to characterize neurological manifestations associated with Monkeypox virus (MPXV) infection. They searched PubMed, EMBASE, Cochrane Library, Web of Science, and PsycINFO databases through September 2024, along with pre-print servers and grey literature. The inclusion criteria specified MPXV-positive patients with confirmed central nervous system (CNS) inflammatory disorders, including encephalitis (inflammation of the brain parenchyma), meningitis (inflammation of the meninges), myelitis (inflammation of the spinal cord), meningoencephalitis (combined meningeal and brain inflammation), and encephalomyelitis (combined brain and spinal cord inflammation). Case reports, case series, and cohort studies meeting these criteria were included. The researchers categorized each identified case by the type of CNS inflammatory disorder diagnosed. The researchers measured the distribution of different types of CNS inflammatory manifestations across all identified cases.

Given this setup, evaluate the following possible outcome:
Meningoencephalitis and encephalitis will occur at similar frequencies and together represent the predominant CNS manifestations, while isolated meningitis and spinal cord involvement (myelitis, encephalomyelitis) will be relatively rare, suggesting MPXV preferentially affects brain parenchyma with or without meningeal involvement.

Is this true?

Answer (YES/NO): NO